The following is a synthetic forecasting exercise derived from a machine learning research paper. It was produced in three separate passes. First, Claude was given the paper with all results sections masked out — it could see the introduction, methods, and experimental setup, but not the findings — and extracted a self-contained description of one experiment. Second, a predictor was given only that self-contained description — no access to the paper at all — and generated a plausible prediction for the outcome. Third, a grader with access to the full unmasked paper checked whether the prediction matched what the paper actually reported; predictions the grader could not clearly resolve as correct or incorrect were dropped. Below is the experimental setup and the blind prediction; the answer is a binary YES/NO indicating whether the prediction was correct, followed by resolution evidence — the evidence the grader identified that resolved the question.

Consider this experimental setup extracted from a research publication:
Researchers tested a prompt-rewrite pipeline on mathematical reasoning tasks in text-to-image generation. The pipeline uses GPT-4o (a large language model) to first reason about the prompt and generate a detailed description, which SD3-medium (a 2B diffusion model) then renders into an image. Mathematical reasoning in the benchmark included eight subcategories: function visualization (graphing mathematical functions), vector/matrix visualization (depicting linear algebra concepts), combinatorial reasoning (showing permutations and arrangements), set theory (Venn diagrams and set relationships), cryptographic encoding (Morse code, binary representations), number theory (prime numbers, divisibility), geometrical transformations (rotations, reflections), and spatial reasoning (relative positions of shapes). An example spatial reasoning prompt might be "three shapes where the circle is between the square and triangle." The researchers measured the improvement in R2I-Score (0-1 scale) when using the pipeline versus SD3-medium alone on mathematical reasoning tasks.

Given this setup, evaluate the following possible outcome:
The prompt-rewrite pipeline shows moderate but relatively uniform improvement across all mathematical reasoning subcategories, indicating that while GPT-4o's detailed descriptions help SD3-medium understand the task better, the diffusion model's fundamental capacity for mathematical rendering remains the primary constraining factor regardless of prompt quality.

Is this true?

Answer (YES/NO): NO